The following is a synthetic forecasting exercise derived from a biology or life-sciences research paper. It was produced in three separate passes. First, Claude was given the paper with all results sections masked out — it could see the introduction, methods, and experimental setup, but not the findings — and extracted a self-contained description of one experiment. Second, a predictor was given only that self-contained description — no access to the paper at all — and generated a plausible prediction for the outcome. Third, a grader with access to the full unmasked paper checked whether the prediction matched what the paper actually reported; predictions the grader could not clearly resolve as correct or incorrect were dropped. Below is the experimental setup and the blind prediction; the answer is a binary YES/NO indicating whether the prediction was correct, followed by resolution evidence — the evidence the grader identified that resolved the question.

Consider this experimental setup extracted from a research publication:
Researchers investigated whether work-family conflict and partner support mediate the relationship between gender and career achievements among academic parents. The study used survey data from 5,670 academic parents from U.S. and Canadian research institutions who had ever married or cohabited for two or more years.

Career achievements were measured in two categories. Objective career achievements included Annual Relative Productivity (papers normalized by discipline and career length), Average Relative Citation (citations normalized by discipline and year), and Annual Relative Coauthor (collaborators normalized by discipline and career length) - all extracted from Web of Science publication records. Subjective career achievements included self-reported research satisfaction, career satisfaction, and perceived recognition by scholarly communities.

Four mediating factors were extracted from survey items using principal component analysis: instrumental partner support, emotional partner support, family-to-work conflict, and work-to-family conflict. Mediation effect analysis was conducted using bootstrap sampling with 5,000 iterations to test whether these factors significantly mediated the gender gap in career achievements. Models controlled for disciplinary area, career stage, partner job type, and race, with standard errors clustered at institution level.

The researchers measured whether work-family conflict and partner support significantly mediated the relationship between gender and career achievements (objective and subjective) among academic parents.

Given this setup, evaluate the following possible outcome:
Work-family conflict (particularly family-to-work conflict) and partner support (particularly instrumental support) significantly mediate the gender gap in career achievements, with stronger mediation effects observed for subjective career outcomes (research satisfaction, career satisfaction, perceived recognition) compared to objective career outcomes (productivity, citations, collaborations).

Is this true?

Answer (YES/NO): NO